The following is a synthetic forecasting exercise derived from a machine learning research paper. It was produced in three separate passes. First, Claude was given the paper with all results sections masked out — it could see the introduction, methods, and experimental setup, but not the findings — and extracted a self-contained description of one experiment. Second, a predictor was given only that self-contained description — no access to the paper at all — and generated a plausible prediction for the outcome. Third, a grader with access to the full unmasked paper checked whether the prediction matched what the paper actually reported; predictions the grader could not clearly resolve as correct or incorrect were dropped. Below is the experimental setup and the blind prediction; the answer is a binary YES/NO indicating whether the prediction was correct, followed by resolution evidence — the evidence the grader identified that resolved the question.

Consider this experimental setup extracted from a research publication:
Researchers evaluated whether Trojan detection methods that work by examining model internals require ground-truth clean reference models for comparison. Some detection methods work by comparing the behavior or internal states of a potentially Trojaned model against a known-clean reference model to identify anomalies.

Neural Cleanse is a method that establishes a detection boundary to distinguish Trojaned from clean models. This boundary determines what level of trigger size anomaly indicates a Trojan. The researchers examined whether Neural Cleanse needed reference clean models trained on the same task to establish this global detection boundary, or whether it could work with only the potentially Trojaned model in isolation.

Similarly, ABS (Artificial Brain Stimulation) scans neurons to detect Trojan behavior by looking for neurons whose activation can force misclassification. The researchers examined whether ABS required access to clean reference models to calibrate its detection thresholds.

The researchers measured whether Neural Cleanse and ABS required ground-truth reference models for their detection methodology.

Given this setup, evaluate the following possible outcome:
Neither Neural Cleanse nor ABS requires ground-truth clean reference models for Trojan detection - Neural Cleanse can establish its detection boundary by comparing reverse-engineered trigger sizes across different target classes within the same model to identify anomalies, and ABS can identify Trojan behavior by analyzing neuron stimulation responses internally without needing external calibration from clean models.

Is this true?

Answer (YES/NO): NO